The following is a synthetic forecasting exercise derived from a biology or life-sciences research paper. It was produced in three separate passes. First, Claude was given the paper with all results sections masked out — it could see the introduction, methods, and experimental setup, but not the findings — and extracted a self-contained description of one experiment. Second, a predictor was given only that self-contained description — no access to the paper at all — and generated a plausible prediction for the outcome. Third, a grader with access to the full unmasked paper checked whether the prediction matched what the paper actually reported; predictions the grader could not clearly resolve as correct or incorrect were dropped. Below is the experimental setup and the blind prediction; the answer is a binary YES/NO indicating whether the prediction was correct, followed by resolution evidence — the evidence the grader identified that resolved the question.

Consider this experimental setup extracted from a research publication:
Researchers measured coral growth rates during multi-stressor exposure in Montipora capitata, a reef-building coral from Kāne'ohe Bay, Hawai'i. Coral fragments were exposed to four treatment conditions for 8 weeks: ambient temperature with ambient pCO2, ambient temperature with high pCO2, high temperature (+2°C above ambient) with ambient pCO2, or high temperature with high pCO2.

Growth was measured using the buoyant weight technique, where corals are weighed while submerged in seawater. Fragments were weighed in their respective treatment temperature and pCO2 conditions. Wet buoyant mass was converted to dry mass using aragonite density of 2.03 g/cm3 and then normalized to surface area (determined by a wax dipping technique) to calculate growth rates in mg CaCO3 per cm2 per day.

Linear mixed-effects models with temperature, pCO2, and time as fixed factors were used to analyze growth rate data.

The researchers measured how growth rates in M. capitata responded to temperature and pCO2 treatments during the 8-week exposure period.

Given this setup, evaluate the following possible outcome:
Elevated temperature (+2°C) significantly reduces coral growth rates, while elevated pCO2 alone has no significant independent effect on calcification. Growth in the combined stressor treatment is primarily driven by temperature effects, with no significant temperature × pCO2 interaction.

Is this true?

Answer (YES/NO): NO